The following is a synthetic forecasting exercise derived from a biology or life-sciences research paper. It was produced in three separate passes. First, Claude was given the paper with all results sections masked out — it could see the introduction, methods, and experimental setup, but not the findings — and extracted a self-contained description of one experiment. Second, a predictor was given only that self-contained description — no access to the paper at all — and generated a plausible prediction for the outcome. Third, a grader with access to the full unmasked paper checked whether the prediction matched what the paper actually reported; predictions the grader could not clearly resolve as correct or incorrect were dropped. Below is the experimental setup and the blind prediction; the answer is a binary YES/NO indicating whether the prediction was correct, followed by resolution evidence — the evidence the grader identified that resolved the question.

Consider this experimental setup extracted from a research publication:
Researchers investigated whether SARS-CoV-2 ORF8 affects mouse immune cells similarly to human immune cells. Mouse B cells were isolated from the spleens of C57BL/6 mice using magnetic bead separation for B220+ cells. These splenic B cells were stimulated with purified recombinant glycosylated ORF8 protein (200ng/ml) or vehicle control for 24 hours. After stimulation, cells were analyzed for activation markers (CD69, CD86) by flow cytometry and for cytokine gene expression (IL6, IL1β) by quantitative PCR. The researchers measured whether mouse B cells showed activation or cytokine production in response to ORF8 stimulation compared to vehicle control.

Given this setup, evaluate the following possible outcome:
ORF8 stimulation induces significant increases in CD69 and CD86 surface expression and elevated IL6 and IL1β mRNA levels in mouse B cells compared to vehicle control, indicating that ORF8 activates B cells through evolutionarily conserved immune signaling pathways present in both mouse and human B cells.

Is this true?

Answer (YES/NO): NO